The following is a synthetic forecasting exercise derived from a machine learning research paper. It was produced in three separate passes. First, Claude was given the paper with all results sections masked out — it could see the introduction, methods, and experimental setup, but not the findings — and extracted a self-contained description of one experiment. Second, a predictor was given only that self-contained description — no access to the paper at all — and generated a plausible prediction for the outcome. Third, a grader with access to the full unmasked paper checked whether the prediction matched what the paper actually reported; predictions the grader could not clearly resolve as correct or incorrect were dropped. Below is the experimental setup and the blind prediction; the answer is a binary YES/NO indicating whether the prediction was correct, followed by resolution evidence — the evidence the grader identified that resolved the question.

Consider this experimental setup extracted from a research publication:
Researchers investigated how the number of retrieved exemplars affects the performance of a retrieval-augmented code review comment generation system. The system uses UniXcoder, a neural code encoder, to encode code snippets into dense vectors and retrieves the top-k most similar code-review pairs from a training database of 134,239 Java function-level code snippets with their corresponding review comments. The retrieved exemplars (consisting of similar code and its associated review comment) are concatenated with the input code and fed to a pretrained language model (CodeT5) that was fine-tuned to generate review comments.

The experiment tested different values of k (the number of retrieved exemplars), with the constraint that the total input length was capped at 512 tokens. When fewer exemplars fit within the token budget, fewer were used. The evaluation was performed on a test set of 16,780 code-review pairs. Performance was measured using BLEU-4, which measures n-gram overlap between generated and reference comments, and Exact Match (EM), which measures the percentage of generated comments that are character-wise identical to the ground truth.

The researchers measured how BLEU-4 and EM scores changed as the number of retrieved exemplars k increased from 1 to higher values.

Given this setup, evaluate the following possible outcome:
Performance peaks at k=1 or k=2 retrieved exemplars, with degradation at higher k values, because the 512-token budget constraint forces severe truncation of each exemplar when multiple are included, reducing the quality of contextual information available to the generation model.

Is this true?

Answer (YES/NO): NO